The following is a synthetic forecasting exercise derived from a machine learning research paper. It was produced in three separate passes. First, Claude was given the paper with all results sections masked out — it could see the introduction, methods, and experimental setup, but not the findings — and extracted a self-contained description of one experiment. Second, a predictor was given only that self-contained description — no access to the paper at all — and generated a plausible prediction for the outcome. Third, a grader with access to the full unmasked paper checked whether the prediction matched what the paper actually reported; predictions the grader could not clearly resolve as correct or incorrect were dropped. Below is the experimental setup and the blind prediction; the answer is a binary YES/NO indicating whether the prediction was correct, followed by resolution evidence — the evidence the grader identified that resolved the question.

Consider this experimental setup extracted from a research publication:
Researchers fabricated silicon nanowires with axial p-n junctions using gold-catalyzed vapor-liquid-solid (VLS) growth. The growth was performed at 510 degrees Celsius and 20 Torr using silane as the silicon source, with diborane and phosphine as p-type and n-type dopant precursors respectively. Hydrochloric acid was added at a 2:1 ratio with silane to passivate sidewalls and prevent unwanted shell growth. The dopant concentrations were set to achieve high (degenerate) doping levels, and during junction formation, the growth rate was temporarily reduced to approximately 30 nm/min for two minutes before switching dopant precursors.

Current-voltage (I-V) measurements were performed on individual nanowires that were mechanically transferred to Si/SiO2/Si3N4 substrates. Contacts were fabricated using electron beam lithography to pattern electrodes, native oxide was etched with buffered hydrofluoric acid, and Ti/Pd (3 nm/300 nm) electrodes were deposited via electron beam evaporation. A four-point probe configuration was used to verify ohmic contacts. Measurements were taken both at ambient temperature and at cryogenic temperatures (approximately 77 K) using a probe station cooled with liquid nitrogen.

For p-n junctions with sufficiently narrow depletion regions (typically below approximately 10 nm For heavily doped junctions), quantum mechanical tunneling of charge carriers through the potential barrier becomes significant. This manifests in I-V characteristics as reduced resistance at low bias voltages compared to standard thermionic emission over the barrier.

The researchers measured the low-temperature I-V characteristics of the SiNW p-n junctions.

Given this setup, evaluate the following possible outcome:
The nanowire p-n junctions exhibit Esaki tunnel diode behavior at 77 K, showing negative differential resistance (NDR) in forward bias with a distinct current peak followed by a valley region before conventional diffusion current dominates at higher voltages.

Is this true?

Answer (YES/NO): NO